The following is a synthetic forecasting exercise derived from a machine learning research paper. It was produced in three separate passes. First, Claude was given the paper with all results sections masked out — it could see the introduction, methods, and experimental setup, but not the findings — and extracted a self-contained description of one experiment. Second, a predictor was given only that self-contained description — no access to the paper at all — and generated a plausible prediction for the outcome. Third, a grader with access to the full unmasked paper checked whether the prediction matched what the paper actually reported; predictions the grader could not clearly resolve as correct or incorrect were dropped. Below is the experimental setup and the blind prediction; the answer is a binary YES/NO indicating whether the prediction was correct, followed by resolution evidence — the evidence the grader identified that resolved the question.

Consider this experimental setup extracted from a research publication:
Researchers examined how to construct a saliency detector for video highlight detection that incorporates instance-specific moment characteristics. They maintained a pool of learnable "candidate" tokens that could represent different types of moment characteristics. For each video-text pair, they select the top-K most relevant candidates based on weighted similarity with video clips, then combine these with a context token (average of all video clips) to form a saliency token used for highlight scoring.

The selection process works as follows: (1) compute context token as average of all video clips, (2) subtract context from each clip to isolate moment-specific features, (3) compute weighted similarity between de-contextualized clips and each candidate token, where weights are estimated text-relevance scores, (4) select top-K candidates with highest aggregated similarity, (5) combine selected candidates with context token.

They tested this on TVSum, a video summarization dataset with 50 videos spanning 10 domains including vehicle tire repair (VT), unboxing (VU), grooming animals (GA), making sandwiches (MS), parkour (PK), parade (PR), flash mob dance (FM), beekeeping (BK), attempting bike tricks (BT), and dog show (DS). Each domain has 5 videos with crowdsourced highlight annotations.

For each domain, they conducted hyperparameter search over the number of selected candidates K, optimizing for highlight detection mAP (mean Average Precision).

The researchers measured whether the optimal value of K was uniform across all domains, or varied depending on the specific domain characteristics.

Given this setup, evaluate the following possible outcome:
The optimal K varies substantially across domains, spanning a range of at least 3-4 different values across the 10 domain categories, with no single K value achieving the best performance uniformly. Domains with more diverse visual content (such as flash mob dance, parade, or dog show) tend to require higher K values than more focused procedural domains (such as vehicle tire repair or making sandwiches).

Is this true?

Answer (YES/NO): NO